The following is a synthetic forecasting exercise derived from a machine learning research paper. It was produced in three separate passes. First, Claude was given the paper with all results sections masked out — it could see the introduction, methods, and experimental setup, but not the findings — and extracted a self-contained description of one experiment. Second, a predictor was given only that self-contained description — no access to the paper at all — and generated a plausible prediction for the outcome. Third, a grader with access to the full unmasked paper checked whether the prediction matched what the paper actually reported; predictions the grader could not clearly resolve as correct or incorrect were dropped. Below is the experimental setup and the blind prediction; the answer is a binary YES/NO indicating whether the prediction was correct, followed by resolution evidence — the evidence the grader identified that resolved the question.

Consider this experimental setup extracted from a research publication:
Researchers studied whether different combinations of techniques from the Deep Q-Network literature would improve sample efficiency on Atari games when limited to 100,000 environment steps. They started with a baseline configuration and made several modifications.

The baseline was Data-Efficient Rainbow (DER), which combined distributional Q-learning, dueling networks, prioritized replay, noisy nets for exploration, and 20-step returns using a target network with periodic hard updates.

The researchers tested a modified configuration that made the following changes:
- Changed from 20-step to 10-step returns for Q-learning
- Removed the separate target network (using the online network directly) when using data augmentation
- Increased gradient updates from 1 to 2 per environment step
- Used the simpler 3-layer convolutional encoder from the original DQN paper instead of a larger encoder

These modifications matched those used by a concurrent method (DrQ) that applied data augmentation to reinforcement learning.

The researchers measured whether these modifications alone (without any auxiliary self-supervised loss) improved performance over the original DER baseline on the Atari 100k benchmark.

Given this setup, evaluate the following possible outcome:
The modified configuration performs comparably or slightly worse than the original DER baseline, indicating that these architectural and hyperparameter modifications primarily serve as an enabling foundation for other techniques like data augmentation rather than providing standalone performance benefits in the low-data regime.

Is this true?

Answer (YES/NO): NO